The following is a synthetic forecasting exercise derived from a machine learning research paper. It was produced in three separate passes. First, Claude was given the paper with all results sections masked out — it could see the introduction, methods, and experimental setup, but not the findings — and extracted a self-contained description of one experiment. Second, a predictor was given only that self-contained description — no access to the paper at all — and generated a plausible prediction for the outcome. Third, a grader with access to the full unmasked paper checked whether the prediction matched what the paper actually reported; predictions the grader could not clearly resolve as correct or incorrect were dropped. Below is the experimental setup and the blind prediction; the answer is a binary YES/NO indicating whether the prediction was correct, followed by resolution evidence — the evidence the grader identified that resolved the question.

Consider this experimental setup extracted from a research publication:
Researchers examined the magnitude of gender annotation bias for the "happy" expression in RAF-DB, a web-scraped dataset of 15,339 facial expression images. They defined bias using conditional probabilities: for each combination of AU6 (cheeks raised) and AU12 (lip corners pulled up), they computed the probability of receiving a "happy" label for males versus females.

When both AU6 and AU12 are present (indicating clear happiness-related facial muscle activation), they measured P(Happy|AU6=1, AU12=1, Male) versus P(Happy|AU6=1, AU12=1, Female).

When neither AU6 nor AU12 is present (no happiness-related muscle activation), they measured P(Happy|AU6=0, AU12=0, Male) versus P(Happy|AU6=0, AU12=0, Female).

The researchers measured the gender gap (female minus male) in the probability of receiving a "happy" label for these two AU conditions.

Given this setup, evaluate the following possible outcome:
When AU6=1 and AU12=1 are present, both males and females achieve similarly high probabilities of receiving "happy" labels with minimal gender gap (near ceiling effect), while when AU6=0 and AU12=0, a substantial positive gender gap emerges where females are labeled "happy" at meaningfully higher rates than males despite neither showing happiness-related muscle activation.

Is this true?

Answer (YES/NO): NO